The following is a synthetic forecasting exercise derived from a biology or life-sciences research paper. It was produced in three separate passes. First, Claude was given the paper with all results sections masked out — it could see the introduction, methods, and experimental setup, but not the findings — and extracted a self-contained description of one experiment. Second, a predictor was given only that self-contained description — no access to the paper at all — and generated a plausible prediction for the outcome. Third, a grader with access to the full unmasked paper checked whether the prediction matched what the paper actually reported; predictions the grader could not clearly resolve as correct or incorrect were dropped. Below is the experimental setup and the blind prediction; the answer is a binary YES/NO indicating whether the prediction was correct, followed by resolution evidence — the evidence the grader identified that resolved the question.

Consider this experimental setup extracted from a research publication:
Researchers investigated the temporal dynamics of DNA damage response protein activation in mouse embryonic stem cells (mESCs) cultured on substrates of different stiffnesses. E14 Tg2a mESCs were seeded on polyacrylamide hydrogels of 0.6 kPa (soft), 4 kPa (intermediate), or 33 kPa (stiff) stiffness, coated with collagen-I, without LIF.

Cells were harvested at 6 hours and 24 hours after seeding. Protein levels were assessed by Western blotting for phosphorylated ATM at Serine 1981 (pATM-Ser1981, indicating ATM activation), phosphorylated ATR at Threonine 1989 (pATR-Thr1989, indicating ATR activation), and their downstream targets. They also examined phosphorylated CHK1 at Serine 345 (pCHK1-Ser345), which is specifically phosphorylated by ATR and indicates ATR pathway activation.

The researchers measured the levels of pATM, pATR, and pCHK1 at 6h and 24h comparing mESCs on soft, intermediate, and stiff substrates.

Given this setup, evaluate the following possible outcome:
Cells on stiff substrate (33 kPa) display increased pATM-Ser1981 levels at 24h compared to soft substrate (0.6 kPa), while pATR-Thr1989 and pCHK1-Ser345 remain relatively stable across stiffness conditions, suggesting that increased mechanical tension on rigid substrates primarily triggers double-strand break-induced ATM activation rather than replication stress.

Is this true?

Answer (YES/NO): NO